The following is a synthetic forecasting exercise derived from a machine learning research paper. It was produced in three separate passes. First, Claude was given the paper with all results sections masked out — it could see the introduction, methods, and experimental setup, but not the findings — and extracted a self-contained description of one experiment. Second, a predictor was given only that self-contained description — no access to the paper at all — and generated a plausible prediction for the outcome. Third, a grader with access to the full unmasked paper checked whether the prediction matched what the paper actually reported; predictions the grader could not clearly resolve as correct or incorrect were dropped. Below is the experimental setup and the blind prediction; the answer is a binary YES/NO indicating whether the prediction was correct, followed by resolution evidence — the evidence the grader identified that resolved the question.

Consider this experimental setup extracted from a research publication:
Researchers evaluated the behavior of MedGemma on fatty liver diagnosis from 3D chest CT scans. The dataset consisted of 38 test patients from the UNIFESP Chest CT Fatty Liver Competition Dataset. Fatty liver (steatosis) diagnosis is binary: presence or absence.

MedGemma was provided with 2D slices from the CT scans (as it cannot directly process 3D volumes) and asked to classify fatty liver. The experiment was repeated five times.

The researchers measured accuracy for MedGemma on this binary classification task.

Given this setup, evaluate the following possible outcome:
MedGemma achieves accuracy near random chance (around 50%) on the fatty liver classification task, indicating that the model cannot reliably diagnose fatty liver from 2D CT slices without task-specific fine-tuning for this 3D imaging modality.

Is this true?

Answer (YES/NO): NO